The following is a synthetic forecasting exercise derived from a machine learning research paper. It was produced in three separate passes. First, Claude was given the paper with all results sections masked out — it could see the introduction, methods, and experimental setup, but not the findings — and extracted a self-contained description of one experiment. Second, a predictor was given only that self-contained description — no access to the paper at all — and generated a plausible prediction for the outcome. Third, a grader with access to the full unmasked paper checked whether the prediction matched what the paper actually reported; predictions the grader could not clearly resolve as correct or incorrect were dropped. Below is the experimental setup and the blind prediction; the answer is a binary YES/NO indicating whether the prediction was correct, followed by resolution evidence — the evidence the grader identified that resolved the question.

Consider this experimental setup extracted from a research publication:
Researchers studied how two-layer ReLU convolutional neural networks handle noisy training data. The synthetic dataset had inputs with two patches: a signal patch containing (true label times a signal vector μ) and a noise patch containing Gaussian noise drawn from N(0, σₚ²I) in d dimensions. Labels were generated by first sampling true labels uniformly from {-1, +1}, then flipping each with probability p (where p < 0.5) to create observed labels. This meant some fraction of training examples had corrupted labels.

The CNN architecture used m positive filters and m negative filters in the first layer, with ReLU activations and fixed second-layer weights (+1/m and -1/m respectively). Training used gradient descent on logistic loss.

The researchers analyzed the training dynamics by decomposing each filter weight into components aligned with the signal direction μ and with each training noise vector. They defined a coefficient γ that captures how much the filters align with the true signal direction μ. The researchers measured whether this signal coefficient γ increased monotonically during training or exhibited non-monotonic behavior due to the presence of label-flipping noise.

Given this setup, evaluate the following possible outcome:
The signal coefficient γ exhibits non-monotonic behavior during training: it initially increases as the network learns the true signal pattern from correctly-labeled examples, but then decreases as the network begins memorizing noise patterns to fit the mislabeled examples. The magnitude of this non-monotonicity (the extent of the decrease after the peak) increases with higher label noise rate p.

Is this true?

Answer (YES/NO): NO